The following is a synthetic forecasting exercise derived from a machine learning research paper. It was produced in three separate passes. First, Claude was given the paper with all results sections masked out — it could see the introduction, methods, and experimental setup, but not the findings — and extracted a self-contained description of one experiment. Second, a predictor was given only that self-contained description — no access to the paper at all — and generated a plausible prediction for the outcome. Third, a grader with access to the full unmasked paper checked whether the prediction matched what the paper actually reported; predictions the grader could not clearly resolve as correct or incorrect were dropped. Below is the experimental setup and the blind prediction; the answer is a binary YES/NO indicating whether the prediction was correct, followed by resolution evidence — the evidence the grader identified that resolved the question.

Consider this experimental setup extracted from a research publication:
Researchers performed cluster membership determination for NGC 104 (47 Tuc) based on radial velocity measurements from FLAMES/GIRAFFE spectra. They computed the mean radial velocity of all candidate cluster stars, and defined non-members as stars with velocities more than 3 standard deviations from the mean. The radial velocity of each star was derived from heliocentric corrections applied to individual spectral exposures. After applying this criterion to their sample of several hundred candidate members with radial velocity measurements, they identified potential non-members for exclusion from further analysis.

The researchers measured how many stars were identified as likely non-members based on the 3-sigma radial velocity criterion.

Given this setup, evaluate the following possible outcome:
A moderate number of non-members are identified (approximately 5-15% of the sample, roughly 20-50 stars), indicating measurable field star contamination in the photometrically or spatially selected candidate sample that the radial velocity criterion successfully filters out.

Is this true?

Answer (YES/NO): NO